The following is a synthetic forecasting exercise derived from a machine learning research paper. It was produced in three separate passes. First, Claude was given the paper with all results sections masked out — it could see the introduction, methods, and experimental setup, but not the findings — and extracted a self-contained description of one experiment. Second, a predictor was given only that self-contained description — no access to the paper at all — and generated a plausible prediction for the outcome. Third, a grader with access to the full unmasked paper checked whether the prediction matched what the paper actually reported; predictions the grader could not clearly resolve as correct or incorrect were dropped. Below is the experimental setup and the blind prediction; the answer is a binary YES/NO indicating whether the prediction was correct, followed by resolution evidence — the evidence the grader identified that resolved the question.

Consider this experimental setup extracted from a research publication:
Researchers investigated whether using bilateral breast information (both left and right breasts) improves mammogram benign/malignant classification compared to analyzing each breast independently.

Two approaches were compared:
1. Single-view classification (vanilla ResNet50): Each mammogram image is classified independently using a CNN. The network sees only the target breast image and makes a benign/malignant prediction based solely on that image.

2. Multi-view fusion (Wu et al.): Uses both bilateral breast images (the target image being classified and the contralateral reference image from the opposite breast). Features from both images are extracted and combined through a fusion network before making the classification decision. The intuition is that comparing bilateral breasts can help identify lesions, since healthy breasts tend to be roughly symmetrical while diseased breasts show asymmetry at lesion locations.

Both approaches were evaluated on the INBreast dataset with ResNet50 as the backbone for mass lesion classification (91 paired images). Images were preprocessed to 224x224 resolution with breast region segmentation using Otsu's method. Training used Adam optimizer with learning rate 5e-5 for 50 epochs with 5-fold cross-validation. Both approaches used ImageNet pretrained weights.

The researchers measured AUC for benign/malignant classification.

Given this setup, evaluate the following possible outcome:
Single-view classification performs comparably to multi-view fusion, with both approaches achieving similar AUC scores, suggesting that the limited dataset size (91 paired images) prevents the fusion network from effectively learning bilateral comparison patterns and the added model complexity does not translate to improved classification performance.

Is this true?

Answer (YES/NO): NO